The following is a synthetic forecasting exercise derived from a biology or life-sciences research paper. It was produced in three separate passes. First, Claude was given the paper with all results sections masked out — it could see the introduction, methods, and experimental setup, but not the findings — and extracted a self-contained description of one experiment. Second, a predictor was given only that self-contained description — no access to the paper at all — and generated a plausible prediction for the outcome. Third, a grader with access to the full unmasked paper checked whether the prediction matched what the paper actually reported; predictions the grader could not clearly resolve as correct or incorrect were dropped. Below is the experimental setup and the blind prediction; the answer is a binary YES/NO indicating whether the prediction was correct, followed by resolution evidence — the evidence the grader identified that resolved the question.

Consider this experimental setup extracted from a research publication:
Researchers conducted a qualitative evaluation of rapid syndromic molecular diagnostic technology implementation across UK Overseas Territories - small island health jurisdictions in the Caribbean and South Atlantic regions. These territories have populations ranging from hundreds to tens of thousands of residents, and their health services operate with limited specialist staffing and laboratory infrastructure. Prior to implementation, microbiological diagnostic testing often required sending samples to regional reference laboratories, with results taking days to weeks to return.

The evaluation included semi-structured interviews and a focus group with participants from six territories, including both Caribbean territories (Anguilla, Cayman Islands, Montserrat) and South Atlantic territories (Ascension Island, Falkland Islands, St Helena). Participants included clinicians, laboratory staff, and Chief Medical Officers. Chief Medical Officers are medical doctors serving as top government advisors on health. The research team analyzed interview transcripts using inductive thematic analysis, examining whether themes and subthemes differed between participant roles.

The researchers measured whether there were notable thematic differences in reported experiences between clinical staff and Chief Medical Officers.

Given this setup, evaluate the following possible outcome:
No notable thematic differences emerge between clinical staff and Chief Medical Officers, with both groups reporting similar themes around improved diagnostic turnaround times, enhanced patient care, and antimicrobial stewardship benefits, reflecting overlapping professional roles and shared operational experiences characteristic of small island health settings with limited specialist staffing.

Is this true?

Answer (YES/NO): YES